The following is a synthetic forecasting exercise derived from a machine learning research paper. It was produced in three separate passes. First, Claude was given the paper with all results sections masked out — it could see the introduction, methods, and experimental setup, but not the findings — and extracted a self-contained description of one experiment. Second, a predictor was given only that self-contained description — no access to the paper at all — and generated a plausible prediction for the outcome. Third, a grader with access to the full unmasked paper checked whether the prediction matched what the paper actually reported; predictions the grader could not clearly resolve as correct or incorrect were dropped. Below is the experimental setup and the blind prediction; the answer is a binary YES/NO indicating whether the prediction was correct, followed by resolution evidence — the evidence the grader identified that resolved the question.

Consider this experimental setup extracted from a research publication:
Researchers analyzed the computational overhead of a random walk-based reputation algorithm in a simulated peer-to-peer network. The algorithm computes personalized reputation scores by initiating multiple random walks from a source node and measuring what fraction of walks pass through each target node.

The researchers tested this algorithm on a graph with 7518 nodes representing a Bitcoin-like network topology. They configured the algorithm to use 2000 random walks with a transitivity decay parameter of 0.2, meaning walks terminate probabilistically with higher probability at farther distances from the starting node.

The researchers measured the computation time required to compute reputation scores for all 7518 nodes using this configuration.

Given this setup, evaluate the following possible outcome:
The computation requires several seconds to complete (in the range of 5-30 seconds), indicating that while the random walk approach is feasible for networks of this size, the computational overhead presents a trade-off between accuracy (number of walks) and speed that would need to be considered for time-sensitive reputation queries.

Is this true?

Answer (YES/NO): NO